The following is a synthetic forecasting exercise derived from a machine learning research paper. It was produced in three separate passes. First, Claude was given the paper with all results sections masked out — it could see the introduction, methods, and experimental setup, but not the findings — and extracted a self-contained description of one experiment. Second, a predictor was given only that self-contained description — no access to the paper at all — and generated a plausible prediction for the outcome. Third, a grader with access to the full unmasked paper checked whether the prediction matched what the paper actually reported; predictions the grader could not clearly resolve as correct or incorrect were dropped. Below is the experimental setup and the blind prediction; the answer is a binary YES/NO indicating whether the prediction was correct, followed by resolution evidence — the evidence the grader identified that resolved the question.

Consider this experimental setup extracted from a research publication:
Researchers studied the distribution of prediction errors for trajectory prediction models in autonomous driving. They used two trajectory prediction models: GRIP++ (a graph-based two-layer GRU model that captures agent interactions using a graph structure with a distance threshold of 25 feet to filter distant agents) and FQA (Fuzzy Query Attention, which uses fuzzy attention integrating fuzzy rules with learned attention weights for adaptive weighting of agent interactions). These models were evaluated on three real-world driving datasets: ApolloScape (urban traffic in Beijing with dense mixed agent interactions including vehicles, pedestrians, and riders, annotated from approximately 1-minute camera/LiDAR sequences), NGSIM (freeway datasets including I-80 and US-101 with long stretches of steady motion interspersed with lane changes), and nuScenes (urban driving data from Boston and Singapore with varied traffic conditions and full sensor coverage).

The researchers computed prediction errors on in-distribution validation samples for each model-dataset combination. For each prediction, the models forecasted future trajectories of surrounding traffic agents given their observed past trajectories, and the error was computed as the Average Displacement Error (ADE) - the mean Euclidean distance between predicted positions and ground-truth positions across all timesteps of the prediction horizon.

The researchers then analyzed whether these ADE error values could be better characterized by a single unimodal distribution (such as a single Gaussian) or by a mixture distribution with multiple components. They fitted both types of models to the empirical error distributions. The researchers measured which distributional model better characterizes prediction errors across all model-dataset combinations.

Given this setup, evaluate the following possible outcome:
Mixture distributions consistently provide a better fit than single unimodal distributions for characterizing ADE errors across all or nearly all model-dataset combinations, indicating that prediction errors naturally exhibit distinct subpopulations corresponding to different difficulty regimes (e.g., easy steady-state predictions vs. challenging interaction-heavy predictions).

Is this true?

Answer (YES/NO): YES